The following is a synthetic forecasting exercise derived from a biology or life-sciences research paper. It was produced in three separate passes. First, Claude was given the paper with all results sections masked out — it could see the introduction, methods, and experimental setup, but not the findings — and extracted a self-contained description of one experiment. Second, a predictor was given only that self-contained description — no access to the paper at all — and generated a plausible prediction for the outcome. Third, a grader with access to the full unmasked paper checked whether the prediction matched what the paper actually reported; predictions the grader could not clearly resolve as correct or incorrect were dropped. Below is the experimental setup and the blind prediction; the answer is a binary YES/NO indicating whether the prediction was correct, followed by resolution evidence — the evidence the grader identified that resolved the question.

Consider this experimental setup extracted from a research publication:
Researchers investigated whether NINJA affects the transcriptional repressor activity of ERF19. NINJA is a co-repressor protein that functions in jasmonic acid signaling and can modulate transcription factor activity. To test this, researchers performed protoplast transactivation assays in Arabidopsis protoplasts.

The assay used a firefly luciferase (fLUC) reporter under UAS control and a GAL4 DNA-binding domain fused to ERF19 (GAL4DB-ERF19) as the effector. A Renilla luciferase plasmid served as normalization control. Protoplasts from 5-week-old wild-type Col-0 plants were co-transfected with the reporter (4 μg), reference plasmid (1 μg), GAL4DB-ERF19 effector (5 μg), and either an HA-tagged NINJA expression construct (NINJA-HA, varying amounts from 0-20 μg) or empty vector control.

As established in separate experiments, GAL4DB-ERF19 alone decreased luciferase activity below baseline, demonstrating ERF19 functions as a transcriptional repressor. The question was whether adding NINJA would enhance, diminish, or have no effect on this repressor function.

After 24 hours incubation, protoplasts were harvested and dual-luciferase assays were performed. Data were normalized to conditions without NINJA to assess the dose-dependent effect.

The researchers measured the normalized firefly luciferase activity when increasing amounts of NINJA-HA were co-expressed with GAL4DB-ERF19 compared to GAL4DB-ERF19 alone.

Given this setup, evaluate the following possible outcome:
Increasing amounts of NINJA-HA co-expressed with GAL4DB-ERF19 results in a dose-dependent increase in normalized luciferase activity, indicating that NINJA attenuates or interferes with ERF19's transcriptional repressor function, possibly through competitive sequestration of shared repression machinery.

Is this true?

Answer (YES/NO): NO